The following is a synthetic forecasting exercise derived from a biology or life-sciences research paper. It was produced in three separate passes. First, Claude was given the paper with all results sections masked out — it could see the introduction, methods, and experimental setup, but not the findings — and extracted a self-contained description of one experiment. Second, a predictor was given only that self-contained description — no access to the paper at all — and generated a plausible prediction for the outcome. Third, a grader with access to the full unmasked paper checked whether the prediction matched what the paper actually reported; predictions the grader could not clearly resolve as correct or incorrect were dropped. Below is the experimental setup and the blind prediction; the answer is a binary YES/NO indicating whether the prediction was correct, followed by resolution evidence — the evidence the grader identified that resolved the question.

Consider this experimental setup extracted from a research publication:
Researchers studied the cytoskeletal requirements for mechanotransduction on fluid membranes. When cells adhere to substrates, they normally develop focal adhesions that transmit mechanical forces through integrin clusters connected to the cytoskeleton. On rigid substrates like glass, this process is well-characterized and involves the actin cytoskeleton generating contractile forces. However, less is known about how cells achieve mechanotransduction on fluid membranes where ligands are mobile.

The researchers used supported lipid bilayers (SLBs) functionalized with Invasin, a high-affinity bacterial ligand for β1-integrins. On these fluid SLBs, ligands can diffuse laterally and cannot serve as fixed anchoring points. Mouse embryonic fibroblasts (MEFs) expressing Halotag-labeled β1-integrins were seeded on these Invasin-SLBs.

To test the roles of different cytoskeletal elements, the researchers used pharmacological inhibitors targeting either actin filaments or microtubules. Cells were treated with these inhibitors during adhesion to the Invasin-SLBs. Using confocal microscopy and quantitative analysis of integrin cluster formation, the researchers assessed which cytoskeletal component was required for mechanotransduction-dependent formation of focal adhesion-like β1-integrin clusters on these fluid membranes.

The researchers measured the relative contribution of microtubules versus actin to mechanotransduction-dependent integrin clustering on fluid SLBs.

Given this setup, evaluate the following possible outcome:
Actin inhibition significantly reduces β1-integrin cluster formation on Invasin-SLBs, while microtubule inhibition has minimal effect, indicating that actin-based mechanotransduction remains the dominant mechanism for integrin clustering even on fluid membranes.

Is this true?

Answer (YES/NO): NO